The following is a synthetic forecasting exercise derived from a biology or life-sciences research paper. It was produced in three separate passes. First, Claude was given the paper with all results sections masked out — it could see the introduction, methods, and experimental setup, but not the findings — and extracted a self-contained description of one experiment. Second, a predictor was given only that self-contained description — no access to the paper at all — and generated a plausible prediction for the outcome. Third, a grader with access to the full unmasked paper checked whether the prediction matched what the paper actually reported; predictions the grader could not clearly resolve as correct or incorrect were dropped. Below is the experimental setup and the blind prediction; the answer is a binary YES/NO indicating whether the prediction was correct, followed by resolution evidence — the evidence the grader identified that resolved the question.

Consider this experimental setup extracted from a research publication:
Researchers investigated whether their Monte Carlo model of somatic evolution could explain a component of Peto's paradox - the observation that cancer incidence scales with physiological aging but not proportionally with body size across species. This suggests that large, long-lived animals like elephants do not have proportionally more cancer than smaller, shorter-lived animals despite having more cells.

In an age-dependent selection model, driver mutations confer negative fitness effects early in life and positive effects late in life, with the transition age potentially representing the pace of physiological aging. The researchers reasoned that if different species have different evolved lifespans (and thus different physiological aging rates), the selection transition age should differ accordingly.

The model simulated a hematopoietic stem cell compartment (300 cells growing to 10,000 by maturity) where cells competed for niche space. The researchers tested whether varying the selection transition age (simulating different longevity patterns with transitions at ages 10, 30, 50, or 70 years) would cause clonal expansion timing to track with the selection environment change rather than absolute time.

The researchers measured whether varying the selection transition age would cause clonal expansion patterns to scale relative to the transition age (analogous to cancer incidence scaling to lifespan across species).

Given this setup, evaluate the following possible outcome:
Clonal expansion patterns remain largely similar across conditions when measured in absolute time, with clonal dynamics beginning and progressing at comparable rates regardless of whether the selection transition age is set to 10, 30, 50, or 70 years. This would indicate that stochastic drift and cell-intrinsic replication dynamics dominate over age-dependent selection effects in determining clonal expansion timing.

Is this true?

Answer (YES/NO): NO